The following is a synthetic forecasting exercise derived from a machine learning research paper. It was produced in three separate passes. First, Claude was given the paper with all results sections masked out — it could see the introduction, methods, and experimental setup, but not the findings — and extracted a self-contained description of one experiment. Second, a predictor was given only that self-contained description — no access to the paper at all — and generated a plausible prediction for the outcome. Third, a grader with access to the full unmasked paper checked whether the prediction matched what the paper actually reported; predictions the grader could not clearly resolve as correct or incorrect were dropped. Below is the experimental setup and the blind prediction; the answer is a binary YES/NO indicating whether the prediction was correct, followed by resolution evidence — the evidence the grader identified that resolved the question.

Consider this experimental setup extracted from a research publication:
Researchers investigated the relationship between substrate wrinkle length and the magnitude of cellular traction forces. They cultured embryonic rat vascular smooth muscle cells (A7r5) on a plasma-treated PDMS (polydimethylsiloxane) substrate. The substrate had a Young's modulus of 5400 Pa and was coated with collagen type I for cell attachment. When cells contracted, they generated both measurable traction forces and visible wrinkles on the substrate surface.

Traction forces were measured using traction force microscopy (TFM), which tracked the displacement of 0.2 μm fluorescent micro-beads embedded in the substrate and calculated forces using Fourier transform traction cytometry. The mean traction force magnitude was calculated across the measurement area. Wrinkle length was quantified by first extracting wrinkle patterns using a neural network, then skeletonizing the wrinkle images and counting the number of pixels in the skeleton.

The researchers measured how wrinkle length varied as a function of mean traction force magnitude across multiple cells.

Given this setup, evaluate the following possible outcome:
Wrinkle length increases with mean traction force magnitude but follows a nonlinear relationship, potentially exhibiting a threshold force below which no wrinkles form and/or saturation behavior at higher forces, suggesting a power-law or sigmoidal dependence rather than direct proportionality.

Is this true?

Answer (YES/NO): NO